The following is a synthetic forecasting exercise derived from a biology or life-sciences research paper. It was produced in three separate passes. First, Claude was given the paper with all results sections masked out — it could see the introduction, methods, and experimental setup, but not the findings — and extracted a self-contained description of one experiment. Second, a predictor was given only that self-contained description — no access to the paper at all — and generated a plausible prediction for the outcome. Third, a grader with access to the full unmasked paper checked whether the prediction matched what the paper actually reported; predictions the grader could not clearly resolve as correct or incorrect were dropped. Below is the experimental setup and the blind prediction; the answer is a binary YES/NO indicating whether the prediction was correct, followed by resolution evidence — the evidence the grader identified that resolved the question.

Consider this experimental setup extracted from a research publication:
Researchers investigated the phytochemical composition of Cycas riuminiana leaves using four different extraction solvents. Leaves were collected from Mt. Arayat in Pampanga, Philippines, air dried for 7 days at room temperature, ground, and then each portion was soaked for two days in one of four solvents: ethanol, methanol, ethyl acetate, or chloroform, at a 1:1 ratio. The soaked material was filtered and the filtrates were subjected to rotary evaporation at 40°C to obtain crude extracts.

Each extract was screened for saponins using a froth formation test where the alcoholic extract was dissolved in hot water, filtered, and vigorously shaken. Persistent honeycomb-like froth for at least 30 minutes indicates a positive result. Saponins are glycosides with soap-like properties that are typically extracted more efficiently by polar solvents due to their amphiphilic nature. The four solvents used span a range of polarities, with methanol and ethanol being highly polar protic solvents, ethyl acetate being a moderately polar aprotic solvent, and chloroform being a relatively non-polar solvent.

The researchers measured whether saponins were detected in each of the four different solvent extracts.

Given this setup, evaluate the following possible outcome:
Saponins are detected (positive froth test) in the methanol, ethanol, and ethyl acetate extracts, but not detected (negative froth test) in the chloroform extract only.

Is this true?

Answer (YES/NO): NO